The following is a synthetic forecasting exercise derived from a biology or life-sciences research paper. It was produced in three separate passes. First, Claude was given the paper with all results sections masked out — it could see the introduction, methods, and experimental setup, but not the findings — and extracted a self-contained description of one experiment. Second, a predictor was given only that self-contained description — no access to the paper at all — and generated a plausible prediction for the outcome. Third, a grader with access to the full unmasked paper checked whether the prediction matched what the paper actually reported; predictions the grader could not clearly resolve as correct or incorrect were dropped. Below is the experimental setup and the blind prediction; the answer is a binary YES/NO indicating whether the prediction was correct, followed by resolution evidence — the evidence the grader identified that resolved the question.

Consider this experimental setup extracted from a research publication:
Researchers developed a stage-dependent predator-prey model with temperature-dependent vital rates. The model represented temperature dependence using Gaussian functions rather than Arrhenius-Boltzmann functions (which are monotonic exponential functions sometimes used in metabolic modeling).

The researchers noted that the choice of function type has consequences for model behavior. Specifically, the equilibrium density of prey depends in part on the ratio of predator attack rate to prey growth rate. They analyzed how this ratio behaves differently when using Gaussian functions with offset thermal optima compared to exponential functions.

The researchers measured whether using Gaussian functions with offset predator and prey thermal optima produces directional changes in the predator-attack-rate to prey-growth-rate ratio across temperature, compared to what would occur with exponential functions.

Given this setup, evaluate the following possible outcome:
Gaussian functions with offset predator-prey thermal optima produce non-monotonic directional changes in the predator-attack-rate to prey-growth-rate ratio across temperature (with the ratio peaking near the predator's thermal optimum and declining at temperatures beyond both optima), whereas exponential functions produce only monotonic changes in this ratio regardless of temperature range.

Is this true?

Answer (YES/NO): NO